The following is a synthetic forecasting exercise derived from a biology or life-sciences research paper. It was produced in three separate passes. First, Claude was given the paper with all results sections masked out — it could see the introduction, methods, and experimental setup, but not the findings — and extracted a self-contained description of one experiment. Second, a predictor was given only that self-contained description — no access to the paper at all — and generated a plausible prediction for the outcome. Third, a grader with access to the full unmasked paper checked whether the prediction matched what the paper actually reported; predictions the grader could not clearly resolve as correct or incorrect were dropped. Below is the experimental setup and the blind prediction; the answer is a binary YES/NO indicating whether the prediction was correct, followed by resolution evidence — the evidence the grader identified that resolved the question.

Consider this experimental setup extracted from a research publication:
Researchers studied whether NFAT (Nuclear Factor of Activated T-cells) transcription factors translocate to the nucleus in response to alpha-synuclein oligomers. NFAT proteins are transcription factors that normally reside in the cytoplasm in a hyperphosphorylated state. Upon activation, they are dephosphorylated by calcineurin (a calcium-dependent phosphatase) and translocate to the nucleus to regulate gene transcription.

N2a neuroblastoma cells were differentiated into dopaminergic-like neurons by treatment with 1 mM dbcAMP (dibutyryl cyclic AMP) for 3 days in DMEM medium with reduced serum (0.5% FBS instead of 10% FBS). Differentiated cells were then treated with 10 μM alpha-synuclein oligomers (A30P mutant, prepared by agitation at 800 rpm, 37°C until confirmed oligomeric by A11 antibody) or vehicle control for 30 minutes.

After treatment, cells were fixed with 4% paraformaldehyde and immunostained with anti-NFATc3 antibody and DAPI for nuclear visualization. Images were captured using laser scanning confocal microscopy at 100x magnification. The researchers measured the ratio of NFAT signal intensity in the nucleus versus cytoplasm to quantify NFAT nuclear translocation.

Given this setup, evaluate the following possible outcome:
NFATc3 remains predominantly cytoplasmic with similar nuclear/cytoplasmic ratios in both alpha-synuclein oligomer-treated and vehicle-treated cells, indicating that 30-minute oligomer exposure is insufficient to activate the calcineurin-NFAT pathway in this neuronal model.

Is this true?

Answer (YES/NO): NO